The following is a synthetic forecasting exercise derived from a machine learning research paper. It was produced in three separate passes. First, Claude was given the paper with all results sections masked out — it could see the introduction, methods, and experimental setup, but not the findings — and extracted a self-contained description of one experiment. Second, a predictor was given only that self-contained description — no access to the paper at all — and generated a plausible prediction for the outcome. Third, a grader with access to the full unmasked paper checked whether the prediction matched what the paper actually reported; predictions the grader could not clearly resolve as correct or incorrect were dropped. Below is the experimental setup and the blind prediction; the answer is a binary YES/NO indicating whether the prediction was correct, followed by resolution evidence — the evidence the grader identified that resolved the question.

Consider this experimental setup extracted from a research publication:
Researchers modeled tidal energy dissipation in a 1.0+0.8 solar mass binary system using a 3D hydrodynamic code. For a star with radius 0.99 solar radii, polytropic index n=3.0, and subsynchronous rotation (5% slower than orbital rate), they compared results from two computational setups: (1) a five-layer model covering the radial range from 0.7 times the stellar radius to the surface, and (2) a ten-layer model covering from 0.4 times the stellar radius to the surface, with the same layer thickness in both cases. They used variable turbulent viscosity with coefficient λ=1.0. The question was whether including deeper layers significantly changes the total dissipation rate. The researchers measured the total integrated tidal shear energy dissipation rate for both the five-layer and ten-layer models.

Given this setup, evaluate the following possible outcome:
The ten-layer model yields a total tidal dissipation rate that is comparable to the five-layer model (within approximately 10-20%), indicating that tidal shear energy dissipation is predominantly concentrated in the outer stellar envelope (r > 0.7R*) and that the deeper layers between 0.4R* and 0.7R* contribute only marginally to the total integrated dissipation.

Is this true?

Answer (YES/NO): YES